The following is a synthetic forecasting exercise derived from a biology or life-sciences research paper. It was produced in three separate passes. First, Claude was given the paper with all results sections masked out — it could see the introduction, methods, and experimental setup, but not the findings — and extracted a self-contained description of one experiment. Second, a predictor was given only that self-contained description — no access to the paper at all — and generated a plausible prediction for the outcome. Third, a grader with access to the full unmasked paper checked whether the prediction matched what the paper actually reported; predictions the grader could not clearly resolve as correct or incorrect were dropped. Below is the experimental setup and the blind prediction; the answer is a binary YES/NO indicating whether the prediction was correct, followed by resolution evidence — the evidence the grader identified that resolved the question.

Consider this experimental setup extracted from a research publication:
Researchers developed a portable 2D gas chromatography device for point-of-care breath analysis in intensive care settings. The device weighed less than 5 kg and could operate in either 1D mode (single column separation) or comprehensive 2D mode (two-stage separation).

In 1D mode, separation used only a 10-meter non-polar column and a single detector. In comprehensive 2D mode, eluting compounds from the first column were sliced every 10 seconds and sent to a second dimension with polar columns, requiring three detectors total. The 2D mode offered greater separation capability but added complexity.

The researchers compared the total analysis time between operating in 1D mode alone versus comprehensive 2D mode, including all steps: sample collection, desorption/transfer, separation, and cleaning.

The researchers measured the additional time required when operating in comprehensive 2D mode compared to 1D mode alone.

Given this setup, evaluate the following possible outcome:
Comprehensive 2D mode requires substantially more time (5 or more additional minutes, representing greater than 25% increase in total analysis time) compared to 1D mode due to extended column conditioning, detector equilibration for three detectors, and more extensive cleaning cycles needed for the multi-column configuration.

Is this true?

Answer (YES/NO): NO